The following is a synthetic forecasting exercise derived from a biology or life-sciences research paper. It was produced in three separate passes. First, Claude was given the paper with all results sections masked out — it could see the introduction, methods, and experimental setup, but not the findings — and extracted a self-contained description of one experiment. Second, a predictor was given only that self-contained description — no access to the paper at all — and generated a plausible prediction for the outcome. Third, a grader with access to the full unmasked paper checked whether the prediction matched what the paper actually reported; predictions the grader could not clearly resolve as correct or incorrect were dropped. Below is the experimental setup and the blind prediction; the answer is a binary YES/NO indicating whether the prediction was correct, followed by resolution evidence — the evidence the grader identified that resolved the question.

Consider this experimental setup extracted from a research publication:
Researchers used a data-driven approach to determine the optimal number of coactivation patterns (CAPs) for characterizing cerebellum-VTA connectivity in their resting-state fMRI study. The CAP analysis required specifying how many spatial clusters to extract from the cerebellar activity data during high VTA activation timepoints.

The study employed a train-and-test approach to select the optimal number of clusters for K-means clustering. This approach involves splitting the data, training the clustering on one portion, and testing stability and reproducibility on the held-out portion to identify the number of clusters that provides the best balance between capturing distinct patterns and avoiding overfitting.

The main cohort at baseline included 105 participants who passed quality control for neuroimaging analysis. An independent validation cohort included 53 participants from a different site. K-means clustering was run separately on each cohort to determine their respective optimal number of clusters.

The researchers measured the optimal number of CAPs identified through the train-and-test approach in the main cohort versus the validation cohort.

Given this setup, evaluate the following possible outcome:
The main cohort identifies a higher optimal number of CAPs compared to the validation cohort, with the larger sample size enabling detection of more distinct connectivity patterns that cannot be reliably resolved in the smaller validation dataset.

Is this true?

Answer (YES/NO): NO